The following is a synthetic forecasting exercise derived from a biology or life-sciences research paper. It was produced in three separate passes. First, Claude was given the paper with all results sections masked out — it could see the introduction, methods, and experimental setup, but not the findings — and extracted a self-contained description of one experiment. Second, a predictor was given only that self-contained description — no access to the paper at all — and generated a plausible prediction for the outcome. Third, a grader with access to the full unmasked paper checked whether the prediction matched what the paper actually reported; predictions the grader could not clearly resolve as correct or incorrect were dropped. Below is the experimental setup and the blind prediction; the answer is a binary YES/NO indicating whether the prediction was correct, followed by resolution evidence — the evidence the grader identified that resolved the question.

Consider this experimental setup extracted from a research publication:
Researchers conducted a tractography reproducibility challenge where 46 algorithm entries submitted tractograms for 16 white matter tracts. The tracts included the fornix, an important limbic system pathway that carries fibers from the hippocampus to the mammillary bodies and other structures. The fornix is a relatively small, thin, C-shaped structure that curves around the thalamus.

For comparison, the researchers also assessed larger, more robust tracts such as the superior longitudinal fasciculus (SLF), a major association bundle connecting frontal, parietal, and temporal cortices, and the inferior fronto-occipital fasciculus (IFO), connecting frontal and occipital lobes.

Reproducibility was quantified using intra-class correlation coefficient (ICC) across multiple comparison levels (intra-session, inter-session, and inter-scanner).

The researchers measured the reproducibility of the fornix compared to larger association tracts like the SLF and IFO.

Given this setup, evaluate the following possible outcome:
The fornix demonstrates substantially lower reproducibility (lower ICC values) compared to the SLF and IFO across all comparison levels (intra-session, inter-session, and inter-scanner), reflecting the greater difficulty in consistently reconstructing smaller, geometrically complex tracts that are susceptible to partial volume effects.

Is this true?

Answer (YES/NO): YES